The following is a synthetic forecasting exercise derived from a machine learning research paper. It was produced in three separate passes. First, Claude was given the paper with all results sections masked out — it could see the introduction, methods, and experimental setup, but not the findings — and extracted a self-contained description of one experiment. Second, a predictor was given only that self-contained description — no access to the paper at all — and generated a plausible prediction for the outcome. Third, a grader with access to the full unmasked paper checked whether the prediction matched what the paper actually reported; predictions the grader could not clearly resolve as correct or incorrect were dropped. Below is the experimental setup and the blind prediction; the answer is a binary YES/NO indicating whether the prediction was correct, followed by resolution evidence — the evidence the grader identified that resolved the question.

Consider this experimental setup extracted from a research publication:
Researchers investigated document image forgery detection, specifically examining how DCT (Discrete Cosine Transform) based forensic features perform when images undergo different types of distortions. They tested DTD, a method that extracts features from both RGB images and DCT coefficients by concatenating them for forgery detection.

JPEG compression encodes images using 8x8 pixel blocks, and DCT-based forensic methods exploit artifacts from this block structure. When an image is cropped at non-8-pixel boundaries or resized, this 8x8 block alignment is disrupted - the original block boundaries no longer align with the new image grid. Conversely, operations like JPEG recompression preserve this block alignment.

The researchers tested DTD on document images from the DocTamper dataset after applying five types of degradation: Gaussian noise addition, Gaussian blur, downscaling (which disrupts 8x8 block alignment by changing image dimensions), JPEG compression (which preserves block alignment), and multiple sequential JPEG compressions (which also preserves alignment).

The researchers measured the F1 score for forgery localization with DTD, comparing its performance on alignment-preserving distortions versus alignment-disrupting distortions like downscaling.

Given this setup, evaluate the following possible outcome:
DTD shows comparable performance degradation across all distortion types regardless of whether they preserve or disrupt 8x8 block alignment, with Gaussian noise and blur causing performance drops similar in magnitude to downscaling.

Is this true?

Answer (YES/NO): NO